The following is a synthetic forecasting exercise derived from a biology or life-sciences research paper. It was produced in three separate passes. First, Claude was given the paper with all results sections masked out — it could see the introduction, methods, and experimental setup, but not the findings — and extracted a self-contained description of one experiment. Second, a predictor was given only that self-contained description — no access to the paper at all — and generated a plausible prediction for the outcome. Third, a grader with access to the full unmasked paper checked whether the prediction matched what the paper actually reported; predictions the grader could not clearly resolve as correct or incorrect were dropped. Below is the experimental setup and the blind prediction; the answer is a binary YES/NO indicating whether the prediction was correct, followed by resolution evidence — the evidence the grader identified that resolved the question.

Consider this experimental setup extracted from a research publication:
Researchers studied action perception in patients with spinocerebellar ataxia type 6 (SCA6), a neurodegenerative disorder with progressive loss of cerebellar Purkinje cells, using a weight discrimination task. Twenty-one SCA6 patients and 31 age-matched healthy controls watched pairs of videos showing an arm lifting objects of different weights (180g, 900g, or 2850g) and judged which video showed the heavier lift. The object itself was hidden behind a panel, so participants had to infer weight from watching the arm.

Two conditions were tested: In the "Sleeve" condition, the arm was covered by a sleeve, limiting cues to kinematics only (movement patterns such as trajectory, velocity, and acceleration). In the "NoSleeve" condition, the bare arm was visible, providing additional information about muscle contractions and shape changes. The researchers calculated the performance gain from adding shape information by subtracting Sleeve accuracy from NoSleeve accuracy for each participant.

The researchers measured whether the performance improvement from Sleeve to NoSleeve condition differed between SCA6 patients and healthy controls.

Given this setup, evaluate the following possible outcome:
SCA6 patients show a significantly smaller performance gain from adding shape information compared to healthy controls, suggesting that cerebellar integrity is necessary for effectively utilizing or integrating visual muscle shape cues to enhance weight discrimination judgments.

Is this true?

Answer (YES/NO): NO